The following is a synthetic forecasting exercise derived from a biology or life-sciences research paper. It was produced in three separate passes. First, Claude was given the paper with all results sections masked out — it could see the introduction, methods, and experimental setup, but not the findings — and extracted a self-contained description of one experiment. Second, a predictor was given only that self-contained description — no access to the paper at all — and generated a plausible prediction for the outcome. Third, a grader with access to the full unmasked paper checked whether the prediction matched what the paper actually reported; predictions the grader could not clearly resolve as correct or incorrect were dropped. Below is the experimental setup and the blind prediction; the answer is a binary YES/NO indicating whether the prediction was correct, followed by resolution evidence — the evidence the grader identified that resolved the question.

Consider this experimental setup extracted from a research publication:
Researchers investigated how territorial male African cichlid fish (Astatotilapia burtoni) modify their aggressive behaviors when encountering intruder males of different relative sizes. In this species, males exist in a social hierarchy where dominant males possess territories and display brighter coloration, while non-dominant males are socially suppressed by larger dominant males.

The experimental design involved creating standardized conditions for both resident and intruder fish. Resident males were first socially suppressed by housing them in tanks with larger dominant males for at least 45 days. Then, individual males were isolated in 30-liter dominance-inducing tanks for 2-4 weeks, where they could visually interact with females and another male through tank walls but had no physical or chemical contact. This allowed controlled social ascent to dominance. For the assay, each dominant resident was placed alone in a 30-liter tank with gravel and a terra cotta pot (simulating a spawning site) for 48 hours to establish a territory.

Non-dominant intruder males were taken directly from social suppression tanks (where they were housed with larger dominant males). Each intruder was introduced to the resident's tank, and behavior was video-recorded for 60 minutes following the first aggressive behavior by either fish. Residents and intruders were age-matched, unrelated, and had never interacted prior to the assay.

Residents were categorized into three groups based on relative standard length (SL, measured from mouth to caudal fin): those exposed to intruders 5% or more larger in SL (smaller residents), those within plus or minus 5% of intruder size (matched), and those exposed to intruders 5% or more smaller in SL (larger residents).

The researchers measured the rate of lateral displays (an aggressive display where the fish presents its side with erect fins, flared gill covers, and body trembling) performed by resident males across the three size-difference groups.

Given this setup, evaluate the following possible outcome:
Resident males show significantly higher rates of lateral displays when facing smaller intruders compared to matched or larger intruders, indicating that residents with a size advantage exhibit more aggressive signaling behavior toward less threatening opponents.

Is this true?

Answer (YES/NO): NO